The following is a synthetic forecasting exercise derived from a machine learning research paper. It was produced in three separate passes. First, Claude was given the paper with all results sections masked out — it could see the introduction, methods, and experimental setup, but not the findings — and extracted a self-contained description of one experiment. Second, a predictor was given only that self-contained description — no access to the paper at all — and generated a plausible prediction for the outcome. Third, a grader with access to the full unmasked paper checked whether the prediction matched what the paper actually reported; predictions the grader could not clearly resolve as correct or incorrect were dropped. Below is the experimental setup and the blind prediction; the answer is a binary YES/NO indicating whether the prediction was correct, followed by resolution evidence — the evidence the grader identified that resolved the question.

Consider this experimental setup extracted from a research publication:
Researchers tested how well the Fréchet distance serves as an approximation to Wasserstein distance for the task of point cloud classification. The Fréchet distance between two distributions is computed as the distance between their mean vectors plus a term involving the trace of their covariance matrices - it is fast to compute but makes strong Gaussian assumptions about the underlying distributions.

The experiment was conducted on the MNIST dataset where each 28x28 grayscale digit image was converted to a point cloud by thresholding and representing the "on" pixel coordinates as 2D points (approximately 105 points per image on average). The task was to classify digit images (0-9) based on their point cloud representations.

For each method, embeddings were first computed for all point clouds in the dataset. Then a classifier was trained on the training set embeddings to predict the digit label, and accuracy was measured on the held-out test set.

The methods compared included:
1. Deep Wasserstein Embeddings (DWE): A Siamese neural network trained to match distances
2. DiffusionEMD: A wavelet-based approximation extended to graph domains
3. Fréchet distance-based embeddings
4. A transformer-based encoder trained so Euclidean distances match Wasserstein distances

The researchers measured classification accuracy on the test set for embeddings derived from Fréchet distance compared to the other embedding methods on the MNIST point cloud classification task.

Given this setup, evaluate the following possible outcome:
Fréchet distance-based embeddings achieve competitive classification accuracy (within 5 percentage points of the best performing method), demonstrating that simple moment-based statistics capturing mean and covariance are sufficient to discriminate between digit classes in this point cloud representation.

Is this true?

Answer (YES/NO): NO